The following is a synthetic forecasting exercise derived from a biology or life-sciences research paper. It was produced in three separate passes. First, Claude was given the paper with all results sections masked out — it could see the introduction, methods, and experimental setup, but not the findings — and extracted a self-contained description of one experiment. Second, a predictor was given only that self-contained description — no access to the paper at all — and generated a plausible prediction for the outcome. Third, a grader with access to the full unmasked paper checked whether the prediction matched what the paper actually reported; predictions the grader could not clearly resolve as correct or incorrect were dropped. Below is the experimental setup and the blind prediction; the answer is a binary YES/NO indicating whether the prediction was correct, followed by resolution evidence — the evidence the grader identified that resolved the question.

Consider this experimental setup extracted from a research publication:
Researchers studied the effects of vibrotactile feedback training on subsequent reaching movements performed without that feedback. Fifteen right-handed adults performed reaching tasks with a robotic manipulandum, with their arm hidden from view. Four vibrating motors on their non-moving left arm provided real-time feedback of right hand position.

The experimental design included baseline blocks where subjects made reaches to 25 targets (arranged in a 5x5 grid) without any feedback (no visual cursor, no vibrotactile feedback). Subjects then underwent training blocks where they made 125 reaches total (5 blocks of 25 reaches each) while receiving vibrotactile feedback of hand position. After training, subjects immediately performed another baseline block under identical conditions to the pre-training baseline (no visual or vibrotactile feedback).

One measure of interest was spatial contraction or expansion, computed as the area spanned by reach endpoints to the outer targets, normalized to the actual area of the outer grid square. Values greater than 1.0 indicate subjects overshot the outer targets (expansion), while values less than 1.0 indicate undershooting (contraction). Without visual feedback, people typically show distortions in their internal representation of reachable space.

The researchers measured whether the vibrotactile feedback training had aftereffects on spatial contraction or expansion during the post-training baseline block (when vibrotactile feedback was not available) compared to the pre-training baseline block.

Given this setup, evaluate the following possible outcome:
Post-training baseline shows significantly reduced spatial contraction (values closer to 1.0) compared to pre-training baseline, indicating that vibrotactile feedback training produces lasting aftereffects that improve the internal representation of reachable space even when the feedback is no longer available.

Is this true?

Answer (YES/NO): NO